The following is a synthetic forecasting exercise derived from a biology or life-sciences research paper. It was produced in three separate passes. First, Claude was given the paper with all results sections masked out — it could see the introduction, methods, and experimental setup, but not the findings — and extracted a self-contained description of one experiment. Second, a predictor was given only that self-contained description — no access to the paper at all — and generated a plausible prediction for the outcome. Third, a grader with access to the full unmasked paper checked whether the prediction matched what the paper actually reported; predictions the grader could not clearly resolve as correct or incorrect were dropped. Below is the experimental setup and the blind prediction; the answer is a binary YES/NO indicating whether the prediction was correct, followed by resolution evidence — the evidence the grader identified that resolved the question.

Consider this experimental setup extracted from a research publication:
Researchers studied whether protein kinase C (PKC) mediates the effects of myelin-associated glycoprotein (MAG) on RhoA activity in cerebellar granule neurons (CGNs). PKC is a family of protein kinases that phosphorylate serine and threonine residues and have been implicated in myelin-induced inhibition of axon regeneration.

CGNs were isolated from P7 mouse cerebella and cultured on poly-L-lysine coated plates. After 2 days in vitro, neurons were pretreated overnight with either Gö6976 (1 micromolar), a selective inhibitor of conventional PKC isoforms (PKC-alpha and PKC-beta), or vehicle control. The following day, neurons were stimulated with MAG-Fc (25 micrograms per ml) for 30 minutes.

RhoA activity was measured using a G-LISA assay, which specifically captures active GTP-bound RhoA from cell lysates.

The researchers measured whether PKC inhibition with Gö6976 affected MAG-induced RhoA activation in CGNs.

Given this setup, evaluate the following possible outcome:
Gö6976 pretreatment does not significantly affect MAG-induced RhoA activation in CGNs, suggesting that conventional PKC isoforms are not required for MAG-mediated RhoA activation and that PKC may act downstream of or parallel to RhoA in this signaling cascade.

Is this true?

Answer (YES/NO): NO